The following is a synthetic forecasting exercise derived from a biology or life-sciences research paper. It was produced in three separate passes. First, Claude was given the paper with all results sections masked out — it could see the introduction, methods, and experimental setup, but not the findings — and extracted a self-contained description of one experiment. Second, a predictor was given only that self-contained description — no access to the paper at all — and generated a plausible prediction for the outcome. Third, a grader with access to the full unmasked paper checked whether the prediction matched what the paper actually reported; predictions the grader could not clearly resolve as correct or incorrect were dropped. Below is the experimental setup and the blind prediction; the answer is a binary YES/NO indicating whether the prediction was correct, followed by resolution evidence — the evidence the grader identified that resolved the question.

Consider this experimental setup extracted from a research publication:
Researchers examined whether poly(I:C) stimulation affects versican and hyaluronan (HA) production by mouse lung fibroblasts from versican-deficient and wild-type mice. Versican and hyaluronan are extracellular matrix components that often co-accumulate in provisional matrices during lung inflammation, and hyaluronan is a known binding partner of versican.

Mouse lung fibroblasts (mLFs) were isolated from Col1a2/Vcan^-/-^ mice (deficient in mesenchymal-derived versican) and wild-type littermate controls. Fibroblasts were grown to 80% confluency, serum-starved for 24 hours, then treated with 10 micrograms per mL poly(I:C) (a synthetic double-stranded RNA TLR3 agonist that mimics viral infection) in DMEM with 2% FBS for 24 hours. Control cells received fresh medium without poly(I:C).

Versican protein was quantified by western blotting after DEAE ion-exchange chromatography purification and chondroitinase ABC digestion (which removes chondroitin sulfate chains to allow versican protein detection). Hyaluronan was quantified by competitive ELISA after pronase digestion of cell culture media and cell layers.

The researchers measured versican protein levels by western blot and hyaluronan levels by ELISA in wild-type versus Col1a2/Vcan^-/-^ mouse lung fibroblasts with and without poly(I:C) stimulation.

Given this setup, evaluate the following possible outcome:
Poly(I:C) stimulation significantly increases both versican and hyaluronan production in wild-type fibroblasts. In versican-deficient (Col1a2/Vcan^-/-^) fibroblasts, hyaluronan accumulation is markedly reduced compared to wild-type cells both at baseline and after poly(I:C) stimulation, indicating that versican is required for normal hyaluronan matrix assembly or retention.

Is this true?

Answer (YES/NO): NO